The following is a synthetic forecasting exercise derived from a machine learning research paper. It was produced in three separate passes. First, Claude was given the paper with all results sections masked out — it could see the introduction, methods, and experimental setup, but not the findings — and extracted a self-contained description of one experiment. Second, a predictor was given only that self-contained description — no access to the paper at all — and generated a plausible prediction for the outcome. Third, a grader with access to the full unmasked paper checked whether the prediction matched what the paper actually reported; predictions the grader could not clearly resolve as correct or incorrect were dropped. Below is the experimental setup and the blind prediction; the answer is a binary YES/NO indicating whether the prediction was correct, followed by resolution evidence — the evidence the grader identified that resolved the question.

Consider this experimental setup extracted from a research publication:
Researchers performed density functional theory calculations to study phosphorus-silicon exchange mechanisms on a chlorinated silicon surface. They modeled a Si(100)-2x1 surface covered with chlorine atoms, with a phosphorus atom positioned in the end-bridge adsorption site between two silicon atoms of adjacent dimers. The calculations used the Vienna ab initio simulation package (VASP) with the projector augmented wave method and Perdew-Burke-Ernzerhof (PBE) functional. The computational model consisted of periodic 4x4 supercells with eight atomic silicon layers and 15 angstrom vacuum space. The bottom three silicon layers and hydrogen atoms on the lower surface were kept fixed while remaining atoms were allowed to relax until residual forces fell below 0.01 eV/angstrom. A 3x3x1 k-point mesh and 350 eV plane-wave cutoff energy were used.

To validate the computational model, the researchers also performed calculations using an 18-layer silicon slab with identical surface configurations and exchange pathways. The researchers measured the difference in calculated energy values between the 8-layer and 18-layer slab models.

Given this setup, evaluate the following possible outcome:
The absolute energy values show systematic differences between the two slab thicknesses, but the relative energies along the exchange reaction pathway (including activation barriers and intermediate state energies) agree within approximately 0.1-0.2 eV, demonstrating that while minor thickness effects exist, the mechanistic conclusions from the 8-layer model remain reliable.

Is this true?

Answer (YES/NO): NO